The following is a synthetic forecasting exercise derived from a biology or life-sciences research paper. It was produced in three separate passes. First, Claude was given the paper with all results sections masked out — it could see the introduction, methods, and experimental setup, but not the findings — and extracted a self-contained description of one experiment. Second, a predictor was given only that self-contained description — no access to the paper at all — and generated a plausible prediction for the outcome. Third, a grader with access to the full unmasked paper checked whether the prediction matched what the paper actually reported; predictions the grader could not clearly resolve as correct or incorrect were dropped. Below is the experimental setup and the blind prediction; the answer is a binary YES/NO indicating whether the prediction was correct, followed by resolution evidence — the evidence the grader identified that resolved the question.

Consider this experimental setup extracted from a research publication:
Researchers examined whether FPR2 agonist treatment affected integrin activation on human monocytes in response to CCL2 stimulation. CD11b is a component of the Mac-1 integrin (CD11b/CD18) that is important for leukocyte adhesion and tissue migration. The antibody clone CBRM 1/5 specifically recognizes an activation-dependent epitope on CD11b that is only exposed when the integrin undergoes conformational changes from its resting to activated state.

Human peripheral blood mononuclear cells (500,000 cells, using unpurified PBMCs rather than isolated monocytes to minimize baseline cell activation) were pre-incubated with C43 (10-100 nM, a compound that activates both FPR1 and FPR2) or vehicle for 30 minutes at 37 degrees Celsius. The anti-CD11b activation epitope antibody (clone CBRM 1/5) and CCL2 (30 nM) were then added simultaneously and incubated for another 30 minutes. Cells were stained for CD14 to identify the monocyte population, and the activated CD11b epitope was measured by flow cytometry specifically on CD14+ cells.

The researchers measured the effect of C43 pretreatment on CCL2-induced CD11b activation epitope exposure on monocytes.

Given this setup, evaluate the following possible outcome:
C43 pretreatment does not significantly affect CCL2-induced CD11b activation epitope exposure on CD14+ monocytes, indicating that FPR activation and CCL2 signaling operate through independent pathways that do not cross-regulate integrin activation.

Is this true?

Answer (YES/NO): NO